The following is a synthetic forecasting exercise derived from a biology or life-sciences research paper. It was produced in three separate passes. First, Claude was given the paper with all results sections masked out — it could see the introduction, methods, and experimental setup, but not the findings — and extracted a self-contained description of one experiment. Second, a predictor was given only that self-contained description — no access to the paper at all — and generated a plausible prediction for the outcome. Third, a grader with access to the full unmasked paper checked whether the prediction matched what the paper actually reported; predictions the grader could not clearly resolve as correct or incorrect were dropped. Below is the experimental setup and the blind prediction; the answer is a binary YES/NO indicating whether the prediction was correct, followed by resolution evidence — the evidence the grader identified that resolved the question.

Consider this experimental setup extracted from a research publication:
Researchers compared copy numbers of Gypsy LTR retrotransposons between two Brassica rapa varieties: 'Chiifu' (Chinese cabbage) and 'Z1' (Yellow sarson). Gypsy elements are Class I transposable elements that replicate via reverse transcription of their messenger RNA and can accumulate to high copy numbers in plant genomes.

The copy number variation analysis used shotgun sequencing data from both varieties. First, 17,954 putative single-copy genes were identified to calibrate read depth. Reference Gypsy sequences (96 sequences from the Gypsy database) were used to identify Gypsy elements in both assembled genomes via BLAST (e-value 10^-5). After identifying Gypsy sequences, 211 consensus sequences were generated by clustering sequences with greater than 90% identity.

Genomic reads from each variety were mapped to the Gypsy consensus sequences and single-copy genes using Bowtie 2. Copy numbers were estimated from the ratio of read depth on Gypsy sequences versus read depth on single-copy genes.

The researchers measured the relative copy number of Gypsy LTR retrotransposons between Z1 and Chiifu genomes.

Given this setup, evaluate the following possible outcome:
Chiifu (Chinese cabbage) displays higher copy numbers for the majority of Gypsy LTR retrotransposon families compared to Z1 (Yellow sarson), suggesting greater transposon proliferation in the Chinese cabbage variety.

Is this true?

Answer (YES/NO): NO